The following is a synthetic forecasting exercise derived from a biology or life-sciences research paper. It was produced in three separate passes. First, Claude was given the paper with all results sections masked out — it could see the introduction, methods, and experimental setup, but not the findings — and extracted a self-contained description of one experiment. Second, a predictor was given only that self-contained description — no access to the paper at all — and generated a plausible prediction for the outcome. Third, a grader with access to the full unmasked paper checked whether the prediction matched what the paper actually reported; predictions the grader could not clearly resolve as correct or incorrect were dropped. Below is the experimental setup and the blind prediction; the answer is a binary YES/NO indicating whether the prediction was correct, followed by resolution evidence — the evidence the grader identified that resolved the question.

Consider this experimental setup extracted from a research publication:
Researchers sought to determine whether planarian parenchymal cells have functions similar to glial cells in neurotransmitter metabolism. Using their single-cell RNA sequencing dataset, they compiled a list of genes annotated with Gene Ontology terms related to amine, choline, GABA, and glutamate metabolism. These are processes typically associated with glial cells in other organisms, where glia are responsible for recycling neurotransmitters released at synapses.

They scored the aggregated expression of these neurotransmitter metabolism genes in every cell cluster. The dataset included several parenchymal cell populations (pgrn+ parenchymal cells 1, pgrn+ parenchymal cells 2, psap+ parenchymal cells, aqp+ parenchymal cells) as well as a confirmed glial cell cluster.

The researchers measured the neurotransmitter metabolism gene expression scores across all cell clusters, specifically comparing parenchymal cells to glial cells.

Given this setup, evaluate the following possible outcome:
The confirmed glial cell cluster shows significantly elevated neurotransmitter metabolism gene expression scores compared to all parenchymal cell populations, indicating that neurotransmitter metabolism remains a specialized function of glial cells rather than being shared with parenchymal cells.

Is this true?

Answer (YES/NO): NO